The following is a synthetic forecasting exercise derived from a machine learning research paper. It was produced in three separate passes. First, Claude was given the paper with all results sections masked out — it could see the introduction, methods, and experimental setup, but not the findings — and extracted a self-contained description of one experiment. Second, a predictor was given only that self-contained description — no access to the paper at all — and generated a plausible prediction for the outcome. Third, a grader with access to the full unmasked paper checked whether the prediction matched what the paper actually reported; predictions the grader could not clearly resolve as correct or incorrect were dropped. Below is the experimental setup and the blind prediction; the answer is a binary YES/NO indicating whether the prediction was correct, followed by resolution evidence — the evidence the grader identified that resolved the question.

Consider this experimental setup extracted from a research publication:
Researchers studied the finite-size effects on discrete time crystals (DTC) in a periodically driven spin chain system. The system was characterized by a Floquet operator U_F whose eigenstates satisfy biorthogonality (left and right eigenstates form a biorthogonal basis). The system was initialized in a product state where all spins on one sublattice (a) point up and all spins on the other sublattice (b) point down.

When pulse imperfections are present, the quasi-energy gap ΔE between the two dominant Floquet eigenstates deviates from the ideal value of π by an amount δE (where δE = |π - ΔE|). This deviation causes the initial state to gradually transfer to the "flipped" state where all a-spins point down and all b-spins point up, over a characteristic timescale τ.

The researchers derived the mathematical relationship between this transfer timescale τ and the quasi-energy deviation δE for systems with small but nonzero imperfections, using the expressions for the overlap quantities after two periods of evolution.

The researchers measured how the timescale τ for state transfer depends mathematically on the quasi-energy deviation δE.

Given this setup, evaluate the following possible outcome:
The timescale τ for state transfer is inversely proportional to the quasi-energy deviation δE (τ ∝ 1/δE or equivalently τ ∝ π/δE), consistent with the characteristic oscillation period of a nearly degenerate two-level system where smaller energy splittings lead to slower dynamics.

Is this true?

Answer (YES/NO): YES